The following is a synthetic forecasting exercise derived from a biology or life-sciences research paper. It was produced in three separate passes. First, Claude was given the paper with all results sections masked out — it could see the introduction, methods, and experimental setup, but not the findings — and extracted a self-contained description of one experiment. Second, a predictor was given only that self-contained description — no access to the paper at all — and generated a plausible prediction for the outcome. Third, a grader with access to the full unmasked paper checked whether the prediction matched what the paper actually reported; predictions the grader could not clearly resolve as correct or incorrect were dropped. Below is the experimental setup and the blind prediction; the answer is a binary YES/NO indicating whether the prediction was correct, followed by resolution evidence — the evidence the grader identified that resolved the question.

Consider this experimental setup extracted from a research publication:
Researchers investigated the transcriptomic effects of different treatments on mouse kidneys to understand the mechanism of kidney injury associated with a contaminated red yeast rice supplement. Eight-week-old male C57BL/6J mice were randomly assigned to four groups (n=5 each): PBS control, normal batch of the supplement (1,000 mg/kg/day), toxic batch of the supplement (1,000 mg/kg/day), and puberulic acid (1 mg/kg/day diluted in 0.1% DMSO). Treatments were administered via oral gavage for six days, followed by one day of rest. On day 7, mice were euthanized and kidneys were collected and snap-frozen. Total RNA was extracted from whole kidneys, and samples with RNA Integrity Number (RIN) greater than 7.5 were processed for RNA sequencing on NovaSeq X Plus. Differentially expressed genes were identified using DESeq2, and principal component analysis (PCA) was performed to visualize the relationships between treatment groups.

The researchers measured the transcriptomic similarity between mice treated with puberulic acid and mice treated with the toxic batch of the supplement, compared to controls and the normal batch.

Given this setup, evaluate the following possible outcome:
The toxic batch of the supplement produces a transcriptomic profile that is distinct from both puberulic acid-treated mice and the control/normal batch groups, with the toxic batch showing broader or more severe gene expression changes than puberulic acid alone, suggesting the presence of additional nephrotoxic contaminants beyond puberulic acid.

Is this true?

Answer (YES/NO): NO